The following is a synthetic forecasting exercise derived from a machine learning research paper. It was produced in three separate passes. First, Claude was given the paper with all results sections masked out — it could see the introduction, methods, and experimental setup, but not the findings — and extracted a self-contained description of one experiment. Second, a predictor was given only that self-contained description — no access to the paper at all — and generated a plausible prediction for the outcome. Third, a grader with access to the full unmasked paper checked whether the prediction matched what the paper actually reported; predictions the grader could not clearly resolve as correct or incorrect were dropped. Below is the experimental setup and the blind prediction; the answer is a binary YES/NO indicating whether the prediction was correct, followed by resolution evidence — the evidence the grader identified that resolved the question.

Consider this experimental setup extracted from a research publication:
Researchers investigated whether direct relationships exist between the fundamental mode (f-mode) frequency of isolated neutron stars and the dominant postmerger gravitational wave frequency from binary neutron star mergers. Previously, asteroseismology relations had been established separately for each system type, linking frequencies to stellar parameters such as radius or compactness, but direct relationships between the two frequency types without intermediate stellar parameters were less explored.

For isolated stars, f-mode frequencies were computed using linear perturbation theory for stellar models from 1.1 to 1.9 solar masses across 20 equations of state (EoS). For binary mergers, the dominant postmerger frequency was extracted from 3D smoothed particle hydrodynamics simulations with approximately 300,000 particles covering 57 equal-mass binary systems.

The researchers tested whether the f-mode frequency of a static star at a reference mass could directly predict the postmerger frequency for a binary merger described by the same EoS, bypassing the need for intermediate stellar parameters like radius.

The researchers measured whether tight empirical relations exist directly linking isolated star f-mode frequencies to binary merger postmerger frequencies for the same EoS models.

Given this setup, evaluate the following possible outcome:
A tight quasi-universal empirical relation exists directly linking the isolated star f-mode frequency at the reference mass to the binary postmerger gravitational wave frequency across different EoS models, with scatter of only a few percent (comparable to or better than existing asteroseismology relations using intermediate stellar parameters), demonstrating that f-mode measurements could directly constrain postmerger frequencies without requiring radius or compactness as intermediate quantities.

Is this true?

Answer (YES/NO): YES